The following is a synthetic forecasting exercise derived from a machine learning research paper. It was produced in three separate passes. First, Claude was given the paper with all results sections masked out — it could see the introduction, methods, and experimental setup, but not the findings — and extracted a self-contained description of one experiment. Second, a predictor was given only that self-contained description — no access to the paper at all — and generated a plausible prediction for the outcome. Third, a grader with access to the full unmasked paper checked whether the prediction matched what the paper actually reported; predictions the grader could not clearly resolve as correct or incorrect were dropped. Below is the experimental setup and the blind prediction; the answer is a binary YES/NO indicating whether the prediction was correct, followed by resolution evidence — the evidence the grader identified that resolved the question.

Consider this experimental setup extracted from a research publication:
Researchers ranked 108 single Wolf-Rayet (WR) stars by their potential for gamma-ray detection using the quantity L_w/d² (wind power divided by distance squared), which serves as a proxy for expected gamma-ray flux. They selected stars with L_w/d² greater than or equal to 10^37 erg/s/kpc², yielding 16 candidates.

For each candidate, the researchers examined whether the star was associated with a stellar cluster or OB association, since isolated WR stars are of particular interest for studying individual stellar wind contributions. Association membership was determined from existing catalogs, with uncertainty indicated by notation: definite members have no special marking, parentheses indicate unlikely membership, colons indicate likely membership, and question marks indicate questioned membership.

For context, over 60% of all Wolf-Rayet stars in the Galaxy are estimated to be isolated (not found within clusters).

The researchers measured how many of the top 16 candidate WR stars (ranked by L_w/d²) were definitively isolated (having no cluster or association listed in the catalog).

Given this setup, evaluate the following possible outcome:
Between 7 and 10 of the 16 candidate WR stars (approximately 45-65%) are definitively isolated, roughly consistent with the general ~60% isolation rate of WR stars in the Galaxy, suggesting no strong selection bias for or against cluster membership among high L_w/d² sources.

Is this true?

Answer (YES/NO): NO